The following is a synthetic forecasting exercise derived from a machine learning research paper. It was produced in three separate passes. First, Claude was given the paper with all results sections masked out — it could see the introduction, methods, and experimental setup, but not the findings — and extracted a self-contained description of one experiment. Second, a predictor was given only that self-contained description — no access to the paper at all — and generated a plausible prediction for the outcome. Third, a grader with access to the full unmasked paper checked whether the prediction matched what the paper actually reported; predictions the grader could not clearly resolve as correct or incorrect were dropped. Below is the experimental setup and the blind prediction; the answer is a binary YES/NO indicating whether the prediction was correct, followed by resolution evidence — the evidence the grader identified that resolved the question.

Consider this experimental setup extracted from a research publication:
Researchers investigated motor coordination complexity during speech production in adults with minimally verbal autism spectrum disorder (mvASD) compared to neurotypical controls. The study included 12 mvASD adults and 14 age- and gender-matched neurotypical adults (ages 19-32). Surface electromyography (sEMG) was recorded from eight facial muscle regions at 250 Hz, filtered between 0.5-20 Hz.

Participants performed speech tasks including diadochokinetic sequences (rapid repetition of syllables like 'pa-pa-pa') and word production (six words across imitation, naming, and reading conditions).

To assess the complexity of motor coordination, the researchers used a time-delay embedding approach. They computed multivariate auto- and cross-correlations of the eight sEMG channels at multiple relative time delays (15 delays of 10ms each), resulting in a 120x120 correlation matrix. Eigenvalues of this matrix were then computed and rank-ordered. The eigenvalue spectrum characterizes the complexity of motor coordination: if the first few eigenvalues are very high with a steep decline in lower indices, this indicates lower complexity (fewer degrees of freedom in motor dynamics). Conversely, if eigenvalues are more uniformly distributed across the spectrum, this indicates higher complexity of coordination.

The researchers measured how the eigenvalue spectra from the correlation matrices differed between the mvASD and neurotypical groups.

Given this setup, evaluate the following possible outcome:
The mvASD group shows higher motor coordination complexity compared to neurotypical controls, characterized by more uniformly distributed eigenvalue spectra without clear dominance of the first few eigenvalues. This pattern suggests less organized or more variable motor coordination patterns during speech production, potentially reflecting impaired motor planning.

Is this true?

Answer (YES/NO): NO